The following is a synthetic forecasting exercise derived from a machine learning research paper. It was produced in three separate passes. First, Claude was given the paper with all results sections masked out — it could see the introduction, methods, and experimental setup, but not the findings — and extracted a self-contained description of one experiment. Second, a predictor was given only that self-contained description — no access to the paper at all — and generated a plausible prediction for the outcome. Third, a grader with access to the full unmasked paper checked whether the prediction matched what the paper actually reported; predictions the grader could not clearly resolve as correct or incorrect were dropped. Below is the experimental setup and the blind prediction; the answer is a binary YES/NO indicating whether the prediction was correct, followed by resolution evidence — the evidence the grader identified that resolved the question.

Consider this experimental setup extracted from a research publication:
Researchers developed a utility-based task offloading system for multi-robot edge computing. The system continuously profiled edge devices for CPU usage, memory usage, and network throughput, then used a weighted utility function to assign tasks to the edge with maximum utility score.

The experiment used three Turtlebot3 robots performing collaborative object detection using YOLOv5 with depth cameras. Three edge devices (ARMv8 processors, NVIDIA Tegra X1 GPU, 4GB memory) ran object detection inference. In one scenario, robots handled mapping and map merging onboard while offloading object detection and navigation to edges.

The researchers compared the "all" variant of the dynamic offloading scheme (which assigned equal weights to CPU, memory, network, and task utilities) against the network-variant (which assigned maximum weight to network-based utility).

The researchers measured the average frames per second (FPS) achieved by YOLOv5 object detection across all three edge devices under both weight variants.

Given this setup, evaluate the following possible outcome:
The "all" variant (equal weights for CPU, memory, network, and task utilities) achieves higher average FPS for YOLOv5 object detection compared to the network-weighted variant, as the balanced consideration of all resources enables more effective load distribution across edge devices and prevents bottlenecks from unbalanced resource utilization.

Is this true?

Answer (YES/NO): YES